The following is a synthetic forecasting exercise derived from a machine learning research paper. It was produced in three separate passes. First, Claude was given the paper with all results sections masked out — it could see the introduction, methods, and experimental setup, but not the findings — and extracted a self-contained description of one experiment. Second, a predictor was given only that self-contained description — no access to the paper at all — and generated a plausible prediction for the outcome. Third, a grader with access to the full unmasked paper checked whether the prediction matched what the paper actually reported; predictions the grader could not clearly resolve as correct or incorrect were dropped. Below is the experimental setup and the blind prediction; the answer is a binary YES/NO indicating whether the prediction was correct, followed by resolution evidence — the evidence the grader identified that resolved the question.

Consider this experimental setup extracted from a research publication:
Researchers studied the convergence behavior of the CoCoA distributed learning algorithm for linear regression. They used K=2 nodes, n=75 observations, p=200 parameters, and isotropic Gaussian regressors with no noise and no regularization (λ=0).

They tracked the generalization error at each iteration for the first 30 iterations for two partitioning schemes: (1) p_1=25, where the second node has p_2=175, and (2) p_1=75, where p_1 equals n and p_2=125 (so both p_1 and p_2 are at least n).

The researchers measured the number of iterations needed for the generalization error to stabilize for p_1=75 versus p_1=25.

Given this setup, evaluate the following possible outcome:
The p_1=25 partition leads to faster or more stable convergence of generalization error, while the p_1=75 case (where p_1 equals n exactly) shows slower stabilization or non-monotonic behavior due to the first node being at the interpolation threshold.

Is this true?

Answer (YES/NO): NO